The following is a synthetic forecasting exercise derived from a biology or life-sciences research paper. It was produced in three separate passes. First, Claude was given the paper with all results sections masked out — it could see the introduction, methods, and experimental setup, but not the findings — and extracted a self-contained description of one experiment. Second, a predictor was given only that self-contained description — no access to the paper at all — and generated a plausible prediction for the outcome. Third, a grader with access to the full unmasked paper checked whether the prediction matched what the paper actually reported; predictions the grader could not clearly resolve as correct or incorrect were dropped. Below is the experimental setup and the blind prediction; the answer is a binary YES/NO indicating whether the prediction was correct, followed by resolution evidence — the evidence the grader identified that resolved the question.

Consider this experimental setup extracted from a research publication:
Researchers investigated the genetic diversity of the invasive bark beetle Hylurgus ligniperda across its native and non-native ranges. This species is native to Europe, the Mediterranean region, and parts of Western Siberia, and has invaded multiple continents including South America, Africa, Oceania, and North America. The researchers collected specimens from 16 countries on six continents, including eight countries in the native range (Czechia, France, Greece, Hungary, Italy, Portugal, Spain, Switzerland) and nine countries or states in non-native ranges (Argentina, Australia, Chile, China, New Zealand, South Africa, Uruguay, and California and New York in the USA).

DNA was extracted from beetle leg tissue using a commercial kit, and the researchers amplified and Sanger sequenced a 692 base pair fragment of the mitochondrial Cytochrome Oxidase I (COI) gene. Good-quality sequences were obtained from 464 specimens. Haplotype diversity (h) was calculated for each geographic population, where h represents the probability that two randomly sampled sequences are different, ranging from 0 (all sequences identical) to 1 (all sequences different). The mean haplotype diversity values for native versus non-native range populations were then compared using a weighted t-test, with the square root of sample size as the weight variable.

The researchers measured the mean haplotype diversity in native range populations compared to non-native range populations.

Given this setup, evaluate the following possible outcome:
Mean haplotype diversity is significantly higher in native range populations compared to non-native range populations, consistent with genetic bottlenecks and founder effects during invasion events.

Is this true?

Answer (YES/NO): YES